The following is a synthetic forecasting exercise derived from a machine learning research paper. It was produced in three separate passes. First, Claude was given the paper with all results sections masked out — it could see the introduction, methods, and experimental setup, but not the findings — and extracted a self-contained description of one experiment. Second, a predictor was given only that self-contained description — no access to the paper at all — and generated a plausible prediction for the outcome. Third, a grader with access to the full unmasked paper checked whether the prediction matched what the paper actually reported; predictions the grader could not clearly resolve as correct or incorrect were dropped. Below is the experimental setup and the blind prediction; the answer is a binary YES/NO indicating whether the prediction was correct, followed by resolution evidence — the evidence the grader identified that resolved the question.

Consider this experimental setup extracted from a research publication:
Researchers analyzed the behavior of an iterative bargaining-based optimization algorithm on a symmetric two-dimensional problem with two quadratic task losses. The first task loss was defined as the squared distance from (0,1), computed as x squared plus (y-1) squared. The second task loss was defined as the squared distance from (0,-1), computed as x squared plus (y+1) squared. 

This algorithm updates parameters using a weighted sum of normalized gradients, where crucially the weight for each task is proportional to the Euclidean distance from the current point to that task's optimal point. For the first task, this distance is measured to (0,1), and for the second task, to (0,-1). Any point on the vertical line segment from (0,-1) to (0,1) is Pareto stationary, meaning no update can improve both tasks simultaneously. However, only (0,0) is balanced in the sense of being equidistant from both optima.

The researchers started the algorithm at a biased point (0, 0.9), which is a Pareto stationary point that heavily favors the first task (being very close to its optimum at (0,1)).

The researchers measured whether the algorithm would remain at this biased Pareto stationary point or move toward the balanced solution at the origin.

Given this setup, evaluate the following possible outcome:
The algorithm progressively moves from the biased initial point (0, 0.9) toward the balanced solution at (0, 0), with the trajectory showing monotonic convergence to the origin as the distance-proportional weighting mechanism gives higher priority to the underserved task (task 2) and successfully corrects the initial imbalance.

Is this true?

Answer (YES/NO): YES